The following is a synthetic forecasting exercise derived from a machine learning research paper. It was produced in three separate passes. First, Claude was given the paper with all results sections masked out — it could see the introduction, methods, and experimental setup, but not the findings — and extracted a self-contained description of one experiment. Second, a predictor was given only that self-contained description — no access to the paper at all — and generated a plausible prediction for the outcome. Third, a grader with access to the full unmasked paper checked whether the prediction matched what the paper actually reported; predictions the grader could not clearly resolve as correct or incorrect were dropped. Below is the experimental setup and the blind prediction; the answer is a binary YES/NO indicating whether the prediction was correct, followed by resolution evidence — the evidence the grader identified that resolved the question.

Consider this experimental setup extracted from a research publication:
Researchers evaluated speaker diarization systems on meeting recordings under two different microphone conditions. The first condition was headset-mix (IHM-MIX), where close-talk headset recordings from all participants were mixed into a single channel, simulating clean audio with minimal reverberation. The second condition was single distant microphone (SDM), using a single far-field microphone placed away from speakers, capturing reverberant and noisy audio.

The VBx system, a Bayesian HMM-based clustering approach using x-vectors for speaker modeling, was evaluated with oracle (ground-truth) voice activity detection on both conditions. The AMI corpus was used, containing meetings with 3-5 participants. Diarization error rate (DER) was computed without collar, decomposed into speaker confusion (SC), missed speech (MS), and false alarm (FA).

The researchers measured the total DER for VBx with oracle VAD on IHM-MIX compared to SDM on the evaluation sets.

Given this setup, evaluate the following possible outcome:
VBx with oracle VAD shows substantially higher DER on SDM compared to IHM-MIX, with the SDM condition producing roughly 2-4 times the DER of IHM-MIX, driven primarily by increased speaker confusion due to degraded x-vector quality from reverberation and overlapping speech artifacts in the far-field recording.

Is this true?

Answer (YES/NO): NO